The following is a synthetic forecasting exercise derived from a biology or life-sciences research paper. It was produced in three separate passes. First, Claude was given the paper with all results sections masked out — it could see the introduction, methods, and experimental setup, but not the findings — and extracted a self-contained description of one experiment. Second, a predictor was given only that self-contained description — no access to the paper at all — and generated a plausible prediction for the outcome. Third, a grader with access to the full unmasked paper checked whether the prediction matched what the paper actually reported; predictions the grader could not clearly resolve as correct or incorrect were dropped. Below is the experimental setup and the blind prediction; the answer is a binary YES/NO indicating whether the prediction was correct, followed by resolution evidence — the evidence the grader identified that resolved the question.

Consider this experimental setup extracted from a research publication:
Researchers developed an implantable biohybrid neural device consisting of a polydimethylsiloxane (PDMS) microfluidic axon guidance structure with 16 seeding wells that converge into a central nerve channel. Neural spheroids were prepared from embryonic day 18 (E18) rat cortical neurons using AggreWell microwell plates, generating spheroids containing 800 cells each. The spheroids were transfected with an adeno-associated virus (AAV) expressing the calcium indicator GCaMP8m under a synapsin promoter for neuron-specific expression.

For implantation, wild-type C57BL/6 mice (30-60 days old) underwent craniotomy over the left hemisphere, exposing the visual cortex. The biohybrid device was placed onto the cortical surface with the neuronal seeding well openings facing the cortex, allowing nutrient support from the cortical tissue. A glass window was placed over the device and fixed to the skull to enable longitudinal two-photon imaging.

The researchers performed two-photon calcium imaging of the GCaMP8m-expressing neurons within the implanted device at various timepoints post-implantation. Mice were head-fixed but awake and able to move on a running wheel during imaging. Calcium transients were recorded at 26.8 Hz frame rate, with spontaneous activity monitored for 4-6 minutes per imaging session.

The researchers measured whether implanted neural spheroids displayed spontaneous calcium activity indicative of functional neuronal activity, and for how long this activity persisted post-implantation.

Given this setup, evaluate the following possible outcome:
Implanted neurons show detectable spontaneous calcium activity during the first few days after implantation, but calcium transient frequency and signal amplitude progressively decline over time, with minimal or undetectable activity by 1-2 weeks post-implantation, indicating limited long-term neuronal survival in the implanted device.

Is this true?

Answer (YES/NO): NO